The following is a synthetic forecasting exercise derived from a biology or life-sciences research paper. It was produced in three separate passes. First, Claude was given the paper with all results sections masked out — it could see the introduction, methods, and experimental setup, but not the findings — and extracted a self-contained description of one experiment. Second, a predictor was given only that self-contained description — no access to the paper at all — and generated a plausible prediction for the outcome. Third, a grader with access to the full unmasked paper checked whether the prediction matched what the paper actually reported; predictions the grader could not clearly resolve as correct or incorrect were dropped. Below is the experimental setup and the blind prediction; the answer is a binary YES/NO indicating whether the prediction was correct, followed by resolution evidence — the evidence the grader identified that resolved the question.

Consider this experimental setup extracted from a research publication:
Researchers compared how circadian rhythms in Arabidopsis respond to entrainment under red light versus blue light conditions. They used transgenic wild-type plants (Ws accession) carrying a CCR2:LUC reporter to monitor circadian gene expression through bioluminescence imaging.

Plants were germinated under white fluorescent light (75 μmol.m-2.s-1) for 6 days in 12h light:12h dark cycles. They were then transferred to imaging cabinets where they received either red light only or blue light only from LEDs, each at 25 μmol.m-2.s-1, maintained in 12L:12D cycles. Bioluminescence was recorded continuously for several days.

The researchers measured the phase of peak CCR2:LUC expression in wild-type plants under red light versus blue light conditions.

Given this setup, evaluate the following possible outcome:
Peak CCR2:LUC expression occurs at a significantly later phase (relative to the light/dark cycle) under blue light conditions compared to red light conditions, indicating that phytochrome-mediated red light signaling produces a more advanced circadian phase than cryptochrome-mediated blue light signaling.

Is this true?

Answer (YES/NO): NO